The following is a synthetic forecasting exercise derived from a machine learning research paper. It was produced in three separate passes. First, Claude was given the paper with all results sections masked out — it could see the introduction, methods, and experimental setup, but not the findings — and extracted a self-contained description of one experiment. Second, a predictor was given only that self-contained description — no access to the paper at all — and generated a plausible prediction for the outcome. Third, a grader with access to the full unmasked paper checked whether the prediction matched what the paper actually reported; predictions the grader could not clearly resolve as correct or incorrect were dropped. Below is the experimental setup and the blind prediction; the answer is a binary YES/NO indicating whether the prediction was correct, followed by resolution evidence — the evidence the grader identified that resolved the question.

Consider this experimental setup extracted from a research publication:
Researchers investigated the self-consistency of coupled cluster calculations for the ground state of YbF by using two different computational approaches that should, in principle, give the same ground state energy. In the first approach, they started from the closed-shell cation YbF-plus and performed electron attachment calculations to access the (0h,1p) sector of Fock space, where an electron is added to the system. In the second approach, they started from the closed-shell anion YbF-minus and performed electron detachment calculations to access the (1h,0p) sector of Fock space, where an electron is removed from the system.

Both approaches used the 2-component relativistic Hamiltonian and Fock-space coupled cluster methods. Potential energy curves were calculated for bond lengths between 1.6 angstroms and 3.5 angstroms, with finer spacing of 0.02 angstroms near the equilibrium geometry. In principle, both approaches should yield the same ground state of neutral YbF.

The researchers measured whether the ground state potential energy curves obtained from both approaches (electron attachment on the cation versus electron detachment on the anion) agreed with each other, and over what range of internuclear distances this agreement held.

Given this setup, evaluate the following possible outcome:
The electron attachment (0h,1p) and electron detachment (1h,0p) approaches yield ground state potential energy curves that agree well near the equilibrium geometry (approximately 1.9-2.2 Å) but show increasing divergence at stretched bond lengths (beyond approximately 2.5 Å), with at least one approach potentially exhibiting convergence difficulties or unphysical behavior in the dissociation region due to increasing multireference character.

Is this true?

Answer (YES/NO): NO